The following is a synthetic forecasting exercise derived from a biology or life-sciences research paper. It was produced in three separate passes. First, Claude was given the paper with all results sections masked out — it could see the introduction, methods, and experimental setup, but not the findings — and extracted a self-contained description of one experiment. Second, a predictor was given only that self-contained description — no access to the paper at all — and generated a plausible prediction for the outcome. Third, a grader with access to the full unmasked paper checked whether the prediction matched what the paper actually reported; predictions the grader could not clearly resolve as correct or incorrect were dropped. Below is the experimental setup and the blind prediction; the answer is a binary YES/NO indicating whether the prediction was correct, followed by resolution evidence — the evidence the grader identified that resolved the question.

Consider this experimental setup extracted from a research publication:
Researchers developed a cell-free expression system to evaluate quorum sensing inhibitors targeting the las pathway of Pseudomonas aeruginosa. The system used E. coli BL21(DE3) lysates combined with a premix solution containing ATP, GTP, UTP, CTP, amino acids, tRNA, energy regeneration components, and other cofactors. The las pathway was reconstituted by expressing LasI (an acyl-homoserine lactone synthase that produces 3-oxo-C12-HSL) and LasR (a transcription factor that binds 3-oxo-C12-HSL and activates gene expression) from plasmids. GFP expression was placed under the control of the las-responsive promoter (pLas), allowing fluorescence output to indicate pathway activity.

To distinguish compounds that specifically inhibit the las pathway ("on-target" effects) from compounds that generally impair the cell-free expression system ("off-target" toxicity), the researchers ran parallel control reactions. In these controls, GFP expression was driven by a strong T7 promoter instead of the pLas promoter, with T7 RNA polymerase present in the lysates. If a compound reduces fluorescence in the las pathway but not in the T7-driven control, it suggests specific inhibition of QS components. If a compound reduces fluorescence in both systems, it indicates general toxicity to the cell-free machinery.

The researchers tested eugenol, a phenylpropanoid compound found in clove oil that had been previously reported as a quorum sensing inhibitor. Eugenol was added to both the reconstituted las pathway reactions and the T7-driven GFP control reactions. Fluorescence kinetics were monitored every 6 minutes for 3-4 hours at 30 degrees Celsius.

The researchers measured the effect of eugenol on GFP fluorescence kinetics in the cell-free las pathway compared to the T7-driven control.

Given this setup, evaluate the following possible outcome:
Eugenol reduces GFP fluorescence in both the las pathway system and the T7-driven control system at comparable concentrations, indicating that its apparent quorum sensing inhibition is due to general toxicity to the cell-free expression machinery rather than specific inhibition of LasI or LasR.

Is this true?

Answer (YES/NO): NO